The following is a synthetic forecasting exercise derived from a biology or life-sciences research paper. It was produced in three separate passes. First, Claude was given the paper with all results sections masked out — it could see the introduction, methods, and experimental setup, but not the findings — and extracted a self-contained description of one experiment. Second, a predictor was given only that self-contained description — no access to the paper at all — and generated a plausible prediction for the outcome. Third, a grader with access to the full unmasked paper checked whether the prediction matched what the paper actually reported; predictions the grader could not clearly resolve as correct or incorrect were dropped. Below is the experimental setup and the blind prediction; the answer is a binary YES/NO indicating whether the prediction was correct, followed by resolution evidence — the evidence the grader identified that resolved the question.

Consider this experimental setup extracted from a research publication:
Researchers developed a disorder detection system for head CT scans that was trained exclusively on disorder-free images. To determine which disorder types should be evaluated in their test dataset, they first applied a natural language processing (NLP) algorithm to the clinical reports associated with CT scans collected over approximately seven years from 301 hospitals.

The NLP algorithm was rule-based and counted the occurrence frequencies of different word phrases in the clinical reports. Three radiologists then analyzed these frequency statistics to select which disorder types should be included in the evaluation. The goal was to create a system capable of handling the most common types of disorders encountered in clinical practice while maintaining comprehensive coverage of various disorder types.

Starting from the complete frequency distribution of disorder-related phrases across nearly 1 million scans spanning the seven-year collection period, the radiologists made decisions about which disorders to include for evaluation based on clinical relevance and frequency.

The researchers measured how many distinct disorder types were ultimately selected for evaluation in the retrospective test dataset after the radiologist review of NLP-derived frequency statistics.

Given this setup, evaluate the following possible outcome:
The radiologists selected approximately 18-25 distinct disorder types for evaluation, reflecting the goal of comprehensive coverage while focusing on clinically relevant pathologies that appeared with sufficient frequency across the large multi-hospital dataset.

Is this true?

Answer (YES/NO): NO